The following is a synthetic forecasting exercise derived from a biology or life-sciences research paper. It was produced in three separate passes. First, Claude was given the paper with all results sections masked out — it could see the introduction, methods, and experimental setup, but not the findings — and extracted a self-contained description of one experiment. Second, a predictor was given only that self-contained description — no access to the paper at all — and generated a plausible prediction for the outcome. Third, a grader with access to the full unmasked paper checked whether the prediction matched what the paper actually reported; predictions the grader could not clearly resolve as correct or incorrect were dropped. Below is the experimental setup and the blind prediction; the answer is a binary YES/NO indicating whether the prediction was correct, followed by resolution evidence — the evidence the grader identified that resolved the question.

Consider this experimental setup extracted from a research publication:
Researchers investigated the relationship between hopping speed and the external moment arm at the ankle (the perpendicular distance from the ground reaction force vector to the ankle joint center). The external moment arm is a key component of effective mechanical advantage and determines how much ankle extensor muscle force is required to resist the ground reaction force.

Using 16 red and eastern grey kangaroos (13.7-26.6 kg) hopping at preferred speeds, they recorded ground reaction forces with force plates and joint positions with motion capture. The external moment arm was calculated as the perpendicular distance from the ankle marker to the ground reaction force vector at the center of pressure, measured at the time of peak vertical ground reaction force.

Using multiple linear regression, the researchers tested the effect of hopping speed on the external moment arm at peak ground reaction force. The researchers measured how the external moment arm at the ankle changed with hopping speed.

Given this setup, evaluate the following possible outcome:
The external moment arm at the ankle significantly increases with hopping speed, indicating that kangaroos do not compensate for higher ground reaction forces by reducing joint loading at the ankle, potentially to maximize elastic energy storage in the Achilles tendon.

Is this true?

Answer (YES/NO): NO